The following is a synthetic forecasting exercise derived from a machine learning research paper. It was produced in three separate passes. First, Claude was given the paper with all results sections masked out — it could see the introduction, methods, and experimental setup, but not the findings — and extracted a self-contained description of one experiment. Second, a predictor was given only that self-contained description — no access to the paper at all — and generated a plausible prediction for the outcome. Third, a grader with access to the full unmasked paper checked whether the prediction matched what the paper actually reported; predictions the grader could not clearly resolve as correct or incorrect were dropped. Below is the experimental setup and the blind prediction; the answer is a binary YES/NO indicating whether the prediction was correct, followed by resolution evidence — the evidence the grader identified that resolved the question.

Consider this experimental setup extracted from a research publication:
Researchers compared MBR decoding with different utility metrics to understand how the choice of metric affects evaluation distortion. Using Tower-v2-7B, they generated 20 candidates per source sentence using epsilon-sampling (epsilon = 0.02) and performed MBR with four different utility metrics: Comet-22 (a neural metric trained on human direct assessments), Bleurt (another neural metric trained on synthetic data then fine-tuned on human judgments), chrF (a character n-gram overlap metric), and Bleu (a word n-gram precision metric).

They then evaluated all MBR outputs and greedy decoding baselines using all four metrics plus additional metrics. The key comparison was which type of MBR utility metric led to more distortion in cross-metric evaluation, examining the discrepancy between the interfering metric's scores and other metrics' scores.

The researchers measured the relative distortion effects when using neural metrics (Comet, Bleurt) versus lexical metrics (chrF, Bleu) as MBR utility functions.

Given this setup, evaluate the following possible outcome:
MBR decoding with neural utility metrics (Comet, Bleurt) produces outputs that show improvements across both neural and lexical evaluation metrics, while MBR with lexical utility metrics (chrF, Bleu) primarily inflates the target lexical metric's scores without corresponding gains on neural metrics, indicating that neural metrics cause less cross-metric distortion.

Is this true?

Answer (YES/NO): NO